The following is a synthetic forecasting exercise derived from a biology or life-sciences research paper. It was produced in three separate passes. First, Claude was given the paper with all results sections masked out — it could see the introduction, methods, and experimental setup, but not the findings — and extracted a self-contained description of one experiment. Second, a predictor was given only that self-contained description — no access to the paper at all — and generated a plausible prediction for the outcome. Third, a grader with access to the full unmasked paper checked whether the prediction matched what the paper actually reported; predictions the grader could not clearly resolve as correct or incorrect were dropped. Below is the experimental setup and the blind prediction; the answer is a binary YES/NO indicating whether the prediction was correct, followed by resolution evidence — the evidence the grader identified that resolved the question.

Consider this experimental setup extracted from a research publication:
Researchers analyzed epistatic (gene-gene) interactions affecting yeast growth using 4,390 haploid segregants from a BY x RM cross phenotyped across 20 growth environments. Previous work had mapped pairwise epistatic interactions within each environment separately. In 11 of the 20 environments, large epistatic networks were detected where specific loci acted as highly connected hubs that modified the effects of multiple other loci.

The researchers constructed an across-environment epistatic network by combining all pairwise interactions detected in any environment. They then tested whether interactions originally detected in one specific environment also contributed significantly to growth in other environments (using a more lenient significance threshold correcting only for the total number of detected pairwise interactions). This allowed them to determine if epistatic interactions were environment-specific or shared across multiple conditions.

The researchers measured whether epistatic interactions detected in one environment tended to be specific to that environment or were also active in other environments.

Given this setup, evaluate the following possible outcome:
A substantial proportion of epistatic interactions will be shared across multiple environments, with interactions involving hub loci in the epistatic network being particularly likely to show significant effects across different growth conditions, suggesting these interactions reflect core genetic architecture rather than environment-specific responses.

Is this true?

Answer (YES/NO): NO